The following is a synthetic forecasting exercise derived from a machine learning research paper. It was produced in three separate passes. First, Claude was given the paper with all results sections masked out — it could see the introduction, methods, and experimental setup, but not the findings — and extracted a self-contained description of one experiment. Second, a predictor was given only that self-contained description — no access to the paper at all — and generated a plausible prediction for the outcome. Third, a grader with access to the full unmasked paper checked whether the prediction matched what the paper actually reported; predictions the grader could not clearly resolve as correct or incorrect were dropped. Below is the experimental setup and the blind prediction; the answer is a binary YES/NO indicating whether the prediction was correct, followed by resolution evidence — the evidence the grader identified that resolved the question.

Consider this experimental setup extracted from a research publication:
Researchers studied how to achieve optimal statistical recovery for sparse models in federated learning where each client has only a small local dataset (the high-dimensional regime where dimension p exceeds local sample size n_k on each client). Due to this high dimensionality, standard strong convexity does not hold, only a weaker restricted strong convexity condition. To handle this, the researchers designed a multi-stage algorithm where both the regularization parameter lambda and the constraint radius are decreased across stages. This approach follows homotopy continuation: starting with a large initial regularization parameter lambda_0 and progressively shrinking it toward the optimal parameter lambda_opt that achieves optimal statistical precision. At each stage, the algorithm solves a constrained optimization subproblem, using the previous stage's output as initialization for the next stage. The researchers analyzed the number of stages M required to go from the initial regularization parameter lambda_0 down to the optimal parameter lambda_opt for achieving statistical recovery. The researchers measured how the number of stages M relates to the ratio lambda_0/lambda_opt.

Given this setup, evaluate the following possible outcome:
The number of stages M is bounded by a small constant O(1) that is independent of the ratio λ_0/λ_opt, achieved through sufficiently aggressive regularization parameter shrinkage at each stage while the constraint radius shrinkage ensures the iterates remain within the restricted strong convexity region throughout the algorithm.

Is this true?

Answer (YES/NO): NO